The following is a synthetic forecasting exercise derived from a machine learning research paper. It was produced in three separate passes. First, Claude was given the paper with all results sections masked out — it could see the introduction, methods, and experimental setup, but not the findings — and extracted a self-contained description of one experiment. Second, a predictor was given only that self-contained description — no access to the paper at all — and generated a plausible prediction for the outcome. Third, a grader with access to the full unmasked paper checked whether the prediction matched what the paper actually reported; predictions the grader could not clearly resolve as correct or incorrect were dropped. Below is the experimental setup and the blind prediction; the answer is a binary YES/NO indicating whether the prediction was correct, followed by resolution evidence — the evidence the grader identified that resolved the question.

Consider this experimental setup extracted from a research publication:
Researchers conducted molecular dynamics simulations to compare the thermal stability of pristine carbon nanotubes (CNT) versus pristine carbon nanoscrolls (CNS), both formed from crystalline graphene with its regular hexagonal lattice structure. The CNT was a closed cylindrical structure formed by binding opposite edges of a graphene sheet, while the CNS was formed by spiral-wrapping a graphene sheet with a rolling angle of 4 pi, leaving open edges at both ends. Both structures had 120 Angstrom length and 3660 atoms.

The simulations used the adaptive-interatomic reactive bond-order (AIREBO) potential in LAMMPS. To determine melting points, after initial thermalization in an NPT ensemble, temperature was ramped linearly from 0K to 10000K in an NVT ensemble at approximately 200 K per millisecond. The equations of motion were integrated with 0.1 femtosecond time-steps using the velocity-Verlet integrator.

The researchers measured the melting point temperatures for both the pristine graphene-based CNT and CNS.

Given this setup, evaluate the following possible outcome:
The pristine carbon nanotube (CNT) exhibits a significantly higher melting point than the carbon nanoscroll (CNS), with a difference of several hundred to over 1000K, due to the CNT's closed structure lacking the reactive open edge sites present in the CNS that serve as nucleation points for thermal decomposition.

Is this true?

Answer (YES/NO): YES